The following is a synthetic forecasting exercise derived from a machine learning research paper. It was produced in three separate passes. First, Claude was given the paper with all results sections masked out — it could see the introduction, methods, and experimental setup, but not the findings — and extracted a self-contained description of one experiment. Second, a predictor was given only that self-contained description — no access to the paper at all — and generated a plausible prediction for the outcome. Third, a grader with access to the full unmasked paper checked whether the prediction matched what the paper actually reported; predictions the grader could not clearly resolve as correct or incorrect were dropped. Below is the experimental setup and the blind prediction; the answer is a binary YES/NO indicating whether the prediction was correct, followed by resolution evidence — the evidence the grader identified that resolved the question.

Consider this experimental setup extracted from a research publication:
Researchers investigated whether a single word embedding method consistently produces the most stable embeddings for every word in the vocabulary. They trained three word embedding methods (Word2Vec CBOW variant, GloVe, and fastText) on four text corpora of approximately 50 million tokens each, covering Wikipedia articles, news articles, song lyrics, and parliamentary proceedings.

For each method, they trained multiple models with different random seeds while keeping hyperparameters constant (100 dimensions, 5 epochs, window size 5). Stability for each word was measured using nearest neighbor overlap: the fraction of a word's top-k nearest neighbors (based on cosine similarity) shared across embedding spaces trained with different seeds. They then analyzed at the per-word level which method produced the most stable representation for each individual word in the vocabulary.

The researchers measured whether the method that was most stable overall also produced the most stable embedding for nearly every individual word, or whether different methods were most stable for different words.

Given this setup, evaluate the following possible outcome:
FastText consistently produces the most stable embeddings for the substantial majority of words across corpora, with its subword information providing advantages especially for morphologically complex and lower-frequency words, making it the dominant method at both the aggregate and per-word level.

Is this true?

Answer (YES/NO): YES